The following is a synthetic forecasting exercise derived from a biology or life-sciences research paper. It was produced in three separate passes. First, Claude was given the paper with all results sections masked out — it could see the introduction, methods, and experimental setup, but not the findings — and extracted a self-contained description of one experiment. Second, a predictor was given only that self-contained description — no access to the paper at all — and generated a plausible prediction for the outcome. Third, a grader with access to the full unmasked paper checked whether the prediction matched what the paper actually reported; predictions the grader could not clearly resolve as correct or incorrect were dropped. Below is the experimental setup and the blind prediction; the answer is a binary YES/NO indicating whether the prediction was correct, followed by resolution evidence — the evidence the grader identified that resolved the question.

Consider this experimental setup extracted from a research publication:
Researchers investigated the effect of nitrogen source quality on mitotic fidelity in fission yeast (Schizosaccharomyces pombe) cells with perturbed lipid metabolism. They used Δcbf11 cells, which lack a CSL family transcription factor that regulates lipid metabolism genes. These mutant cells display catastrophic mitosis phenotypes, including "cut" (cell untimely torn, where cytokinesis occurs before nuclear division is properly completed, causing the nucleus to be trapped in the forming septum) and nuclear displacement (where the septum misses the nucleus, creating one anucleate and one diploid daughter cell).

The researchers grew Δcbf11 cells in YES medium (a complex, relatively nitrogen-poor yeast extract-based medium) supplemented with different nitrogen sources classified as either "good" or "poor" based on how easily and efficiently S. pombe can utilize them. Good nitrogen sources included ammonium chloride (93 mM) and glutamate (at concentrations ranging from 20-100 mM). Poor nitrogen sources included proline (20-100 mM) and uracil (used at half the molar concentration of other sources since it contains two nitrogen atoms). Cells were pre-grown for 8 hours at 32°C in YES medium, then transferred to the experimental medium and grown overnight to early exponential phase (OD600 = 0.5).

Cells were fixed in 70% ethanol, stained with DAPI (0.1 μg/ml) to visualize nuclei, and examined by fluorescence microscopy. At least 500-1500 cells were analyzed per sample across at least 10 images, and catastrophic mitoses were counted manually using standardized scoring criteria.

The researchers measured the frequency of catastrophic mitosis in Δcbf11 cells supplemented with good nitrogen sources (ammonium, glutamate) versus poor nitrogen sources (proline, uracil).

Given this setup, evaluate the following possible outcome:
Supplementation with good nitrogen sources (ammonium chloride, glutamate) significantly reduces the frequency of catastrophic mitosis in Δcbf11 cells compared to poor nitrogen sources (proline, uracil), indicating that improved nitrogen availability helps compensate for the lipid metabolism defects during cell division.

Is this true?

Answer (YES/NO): YES